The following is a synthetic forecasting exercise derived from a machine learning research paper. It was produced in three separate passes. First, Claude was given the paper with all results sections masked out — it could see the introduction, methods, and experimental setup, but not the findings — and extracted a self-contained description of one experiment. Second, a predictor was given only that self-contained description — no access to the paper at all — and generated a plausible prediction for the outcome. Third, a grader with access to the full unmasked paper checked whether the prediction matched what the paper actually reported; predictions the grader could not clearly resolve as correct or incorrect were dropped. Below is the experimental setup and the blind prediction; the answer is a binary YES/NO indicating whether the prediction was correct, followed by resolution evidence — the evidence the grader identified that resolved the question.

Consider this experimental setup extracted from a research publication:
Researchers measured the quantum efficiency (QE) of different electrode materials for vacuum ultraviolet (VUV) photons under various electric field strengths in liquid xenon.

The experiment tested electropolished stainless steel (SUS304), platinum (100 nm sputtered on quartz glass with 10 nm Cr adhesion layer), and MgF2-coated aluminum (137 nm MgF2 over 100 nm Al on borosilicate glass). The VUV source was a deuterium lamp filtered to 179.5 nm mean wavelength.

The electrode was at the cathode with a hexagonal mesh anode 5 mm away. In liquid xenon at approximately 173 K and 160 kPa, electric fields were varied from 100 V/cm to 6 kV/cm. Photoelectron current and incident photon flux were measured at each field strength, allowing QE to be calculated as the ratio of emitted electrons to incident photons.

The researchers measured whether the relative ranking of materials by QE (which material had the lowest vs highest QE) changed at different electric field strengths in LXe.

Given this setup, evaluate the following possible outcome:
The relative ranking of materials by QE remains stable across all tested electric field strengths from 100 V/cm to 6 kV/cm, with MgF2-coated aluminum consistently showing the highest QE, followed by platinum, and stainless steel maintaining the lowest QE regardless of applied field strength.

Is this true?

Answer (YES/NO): NO